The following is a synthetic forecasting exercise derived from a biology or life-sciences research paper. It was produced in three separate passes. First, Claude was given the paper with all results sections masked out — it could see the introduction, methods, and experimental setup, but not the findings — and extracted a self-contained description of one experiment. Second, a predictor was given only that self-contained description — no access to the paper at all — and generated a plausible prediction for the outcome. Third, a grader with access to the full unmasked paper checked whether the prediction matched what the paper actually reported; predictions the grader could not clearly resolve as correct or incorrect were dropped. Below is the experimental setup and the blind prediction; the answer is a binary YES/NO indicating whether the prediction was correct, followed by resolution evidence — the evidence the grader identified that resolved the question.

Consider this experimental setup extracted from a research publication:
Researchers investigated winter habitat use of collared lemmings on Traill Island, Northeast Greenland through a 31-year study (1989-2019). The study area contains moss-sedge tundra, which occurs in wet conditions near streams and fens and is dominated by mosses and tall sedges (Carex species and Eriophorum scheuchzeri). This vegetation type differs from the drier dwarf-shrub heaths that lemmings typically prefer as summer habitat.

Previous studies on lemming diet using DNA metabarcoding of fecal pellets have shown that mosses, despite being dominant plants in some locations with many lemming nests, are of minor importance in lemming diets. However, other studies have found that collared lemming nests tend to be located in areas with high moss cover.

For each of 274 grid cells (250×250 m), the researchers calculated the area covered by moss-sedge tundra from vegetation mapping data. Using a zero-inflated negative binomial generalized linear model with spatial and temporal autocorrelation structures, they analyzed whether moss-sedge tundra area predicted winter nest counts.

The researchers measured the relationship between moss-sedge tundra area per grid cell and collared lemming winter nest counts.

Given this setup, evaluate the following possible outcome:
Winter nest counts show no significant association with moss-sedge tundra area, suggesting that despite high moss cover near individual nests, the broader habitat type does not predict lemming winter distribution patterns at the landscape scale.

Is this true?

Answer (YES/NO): NO